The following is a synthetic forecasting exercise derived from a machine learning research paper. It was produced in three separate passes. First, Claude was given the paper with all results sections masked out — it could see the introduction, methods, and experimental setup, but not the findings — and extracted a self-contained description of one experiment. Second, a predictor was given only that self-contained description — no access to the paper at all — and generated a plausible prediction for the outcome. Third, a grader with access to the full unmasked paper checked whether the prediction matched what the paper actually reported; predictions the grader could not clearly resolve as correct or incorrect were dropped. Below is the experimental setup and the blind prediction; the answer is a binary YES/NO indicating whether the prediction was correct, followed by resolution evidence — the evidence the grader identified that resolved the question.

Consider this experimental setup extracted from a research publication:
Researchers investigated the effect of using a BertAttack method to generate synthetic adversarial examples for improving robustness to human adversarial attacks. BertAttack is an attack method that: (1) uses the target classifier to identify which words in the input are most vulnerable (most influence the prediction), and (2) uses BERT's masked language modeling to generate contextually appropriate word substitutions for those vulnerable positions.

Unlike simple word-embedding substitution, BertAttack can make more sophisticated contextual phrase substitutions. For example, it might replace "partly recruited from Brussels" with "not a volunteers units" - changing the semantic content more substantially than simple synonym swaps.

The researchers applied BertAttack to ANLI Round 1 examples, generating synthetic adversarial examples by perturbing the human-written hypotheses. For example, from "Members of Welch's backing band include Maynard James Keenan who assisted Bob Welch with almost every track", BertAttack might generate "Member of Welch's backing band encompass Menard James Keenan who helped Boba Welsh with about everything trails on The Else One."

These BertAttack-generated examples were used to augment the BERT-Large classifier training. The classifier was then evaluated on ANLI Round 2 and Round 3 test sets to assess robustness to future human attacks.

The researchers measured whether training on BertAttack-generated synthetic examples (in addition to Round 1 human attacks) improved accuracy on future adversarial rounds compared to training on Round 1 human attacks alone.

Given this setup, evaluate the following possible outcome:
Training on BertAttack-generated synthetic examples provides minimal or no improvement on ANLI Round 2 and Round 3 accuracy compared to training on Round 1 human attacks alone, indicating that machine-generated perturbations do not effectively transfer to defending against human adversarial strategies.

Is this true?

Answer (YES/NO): YES